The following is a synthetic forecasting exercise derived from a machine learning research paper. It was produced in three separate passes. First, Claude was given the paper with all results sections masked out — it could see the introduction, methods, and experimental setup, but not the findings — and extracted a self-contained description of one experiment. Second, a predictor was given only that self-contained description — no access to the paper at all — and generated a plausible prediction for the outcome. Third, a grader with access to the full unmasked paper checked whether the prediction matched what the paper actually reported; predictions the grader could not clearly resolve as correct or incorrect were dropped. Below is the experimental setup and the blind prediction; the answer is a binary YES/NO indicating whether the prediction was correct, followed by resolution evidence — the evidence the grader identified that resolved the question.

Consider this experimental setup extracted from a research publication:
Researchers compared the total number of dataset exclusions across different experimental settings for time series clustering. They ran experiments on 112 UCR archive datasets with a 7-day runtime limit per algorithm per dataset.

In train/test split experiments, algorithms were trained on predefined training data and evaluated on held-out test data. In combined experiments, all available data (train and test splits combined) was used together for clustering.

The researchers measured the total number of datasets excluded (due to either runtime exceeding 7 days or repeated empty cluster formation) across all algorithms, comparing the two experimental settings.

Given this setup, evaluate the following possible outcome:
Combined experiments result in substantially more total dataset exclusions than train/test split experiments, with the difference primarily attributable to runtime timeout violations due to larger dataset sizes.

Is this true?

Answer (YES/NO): YES